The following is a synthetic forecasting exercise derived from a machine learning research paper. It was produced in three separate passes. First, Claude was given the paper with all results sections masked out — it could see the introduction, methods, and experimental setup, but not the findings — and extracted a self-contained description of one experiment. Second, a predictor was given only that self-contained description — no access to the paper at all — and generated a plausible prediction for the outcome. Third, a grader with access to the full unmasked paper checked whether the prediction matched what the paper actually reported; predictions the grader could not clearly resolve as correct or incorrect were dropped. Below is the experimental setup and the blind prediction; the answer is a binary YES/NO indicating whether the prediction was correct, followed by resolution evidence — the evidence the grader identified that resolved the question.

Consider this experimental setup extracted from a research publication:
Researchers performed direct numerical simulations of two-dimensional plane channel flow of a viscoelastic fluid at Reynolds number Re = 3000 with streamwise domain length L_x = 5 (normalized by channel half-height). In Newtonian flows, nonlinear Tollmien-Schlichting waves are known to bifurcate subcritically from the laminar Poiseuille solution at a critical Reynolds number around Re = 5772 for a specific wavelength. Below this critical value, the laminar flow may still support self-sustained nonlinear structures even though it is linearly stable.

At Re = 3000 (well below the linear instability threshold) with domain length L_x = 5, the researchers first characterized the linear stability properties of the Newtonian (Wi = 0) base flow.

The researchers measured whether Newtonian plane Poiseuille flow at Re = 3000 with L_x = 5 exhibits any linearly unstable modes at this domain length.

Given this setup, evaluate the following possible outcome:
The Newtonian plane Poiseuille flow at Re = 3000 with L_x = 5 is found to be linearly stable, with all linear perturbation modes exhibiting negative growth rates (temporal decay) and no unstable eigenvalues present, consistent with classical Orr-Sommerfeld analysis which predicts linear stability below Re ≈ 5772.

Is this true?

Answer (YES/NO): YES